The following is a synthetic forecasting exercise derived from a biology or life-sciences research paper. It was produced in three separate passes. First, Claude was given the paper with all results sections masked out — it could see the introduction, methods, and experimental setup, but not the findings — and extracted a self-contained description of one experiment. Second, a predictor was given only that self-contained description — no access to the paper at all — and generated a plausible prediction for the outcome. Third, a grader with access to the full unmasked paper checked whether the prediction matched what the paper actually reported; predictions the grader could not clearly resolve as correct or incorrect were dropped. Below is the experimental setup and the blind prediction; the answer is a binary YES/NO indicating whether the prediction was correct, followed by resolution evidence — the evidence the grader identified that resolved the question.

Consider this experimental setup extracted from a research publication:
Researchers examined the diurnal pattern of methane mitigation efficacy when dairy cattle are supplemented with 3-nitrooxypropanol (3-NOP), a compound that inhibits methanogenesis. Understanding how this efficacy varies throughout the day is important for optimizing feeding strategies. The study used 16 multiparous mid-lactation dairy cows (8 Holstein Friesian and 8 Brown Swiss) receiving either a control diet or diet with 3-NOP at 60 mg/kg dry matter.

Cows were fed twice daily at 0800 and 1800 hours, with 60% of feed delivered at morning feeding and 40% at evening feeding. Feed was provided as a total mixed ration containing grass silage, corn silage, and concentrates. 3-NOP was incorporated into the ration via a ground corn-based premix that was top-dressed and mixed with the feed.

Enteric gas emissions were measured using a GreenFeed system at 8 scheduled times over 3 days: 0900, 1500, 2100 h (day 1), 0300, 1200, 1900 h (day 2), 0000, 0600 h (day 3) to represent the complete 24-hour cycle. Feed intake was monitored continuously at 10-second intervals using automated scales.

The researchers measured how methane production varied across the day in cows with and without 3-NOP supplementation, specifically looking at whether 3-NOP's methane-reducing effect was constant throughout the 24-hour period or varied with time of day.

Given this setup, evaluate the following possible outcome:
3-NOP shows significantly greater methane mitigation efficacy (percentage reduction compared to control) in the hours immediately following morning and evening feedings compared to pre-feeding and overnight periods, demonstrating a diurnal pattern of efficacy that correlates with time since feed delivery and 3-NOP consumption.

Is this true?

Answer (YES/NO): YES